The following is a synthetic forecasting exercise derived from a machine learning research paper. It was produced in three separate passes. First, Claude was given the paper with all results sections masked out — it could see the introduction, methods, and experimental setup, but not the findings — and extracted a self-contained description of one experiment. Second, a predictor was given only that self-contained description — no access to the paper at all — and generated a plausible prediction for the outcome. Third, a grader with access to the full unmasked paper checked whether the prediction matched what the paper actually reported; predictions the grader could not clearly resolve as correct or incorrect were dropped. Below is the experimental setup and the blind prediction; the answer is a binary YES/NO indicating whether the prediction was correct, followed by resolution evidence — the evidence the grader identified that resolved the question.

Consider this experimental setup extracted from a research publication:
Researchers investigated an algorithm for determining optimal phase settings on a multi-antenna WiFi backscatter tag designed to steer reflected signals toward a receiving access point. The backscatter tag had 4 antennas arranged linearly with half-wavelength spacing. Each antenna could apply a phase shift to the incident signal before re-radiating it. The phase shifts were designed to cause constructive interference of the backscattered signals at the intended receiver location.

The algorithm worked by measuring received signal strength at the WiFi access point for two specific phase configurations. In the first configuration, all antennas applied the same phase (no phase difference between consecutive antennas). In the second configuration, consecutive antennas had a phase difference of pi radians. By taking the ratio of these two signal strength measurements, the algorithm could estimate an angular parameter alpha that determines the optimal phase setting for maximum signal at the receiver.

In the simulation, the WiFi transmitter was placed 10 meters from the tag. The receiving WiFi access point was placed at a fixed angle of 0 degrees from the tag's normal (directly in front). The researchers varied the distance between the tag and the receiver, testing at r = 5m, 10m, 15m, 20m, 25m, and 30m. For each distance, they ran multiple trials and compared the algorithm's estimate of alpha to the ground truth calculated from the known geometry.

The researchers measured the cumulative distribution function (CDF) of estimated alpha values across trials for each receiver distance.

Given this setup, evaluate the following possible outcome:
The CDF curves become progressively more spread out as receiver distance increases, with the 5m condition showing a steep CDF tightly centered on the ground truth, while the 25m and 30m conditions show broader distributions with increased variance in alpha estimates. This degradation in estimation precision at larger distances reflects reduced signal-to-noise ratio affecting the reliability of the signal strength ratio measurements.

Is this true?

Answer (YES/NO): YES